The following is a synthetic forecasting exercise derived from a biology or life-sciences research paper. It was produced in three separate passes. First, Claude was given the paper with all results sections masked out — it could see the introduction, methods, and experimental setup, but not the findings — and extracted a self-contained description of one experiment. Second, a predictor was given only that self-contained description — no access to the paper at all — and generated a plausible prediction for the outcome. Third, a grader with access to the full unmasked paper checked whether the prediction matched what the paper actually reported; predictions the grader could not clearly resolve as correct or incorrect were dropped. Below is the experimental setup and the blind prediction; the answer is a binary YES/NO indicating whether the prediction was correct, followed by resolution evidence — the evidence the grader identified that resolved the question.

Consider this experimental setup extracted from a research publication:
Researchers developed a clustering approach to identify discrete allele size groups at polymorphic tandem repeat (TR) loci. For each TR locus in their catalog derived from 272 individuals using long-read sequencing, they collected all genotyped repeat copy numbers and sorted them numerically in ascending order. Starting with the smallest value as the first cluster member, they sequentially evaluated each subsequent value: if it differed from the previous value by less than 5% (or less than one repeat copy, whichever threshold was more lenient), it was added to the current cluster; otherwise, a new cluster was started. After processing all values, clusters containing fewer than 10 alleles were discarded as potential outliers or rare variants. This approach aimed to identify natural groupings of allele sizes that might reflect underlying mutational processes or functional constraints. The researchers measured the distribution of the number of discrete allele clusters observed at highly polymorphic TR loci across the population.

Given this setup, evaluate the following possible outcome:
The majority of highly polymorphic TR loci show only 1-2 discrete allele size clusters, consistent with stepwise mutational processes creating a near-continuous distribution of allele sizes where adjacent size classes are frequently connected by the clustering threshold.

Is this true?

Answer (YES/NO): YES